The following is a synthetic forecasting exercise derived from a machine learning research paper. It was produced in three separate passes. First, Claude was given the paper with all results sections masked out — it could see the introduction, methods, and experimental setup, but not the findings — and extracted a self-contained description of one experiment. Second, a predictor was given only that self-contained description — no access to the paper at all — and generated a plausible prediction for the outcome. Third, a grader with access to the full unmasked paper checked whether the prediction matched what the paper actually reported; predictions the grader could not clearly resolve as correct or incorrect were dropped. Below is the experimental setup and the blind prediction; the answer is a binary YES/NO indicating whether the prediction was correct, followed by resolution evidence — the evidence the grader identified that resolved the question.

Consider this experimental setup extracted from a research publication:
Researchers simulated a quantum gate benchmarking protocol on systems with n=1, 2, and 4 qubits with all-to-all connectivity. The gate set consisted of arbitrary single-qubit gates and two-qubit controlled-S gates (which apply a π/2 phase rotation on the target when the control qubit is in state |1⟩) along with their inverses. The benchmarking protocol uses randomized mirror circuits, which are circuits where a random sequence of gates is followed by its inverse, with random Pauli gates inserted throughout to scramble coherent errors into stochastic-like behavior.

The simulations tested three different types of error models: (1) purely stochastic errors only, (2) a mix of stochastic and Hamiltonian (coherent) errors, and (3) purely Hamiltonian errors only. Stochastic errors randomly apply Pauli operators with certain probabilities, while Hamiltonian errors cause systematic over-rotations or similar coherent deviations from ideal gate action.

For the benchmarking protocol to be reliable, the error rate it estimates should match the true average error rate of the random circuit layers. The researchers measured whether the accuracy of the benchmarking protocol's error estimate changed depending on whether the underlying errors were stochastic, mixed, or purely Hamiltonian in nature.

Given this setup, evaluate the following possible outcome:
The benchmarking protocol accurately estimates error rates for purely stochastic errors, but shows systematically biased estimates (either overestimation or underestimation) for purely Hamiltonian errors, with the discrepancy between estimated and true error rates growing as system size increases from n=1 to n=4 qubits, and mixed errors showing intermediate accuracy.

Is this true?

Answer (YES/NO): NO